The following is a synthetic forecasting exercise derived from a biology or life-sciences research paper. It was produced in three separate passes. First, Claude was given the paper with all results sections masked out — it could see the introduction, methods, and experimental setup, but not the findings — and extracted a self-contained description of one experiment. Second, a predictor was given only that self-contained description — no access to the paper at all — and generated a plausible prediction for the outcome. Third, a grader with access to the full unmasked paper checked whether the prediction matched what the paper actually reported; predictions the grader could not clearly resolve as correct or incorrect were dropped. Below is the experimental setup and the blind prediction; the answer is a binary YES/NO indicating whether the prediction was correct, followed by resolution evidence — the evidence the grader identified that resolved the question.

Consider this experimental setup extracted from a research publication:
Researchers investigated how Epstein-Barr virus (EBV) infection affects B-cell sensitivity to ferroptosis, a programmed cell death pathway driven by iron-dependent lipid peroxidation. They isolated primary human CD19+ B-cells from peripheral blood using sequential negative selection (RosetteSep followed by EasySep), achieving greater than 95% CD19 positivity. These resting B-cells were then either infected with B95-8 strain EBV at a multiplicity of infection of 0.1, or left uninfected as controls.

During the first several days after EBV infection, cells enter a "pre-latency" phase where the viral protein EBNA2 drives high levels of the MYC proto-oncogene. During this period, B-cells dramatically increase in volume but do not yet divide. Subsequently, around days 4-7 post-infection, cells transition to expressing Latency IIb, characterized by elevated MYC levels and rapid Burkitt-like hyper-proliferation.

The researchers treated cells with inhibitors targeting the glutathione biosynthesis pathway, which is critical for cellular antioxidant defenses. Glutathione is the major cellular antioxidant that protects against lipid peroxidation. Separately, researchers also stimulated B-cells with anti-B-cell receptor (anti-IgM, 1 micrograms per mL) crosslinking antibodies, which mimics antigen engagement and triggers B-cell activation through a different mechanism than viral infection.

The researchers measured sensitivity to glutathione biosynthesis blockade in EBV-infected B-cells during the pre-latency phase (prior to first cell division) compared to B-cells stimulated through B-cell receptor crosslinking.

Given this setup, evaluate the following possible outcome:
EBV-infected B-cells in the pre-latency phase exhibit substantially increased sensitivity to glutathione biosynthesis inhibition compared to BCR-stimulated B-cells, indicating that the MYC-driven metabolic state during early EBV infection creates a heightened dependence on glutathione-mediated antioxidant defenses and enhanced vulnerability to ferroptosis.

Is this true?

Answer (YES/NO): YES